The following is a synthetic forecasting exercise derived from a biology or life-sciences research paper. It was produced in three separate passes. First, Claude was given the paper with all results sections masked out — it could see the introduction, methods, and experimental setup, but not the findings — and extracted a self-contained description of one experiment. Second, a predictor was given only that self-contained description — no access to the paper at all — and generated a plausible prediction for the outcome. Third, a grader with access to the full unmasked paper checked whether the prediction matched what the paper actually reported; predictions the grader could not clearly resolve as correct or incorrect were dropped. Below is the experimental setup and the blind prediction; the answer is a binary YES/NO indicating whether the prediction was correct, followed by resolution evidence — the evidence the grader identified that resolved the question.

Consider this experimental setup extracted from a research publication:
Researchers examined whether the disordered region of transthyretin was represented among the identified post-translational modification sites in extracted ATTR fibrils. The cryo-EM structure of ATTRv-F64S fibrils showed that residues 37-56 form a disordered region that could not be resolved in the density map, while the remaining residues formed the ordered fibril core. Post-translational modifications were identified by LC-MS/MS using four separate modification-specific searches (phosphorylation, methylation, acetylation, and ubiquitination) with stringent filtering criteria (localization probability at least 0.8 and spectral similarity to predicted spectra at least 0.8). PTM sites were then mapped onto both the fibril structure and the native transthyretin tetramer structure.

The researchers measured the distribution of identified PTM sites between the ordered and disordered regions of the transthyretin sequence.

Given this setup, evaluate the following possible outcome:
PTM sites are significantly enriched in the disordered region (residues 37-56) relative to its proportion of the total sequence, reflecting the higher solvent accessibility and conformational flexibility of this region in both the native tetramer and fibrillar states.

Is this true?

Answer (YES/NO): NO